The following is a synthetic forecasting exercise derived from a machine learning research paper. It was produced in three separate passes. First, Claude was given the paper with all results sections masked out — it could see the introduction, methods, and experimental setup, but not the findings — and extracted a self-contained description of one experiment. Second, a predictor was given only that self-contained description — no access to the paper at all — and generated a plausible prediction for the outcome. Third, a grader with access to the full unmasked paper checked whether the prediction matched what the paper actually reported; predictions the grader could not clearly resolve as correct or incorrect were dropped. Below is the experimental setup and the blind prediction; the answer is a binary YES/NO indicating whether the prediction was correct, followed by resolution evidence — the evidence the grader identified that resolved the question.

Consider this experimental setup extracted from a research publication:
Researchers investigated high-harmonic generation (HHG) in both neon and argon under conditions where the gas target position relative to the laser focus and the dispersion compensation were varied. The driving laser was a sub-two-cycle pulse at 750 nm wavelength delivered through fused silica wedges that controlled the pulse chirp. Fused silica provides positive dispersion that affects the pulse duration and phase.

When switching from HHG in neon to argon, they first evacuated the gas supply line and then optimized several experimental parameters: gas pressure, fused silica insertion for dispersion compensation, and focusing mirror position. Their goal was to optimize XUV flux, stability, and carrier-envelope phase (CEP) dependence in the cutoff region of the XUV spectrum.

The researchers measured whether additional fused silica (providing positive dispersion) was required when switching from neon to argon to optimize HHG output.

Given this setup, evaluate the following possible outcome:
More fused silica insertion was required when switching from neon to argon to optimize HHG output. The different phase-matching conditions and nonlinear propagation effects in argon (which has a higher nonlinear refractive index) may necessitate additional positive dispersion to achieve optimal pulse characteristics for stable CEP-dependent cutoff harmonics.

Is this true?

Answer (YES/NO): YES